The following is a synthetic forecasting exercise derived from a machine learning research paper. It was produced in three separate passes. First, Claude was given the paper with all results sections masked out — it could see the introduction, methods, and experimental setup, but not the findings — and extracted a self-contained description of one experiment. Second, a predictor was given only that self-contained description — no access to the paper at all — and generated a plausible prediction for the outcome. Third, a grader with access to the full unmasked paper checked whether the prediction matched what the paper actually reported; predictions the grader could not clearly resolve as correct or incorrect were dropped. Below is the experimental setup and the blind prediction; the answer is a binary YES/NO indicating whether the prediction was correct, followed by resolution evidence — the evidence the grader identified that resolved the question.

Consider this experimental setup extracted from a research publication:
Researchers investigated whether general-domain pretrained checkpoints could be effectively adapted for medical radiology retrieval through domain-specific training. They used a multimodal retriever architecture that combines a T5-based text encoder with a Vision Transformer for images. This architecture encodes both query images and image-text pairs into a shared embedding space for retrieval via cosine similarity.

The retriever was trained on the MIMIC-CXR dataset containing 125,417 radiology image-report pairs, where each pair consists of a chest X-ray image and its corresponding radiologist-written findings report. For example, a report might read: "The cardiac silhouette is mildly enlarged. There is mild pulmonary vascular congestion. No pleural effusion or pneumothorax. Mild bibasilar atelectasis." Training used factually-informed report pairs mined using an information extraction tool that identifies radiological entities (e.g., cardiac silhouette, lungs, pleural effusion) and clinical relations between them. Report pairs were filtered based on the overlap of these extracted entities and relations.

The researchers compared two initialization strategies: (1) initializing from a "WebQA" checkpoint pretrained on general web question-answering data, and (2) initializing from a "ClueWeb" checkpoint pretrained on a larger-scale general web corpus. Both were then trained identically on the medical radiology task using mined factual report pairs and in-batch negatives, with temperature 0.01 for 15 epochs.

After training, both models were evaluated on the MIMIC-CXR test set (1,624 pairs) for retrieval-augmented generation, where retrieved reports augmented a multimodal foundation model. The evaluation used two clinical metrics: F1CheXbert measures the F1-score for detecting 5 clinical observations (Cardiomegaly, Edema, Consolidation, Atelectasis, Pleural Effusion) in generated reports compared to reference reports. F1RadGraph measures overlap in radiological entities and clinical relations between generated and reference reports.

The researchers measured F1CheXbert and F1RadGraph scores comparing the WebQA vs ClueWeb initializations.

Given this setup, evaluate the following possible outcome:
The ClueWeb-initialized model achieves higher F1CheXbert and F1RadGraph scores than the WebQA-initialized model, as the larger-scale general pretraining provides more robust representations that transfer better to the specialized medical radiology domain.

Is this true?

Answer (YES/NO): YES